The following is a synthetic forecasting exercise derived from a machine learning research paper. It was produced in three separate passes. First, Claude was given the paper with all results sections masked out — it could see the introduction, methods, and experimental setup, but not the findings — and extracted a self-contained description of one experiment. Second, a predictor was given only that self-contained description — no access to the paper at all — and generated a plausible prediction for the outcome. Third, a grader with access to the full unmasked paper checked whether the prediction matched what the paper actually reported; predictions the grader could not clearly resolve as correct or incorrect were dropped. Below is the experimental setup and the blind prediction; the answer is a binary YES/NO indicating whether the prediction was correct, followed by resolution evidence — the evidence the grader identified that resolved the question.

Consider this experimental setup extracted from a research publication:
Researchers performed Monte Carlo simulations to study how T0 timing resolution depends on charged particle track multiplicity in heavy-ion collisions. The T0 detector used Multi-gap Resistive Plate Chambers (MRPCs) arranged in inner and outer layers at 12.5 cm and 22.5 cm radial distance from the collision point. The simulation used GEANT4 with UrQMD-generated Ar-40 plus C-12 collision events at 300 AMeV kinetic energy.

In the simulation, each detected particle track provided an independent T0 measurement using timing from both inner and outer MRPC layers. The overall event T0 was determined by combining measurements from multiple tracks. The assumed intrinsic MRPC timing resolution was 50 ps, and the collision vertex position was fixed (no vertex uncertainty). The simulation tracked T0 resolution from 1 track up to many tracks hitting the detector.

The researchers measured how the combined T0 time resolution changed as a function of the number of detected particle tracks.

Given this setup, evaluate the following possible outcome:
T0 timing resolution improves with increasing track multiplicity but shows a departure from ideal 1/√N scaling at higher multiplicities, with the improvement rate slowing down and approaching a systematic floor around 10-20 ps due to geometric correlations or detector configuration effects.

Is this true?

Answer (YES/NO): NO